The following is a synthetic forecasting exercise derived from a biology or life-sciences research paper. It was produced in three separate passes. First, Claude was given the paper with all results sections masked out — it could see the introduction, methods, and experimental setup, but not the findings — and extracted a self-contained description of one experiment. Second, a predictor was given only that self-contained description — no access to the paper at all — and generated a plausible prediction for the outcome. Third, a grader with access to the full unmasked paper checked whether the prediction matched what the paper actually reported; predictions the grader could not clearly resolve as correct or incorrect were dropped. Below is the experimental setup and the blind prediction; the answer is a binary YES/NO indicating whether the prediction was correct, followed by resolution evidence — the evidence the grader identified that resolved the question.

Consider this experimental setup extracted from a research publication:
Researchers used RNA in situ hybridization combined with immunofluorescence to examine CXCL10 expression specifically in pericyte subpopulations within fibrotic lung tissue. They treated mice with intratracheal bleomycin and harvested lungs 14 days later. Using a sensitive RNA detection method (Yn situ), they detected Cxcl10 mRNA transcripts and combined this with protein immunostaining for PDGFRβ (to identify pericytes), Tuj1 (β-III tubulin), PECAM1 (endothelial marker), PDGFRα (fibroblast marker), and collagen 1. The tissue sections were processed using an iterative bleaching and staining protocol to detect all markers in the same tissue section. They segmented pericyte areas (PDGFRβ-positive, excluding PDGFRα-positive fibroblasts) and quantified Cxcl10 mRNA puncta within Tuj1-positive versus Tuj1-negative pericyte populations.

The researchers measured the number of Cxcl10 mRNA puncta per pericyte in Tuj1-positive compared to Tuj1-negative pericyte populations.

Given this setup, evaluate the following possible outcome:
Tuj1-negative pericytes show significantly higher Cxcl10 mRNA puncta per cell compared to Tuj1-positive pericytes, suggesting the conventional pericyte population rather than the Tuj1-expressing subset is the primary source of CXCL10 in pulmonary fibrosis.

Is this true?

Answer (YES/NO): NO